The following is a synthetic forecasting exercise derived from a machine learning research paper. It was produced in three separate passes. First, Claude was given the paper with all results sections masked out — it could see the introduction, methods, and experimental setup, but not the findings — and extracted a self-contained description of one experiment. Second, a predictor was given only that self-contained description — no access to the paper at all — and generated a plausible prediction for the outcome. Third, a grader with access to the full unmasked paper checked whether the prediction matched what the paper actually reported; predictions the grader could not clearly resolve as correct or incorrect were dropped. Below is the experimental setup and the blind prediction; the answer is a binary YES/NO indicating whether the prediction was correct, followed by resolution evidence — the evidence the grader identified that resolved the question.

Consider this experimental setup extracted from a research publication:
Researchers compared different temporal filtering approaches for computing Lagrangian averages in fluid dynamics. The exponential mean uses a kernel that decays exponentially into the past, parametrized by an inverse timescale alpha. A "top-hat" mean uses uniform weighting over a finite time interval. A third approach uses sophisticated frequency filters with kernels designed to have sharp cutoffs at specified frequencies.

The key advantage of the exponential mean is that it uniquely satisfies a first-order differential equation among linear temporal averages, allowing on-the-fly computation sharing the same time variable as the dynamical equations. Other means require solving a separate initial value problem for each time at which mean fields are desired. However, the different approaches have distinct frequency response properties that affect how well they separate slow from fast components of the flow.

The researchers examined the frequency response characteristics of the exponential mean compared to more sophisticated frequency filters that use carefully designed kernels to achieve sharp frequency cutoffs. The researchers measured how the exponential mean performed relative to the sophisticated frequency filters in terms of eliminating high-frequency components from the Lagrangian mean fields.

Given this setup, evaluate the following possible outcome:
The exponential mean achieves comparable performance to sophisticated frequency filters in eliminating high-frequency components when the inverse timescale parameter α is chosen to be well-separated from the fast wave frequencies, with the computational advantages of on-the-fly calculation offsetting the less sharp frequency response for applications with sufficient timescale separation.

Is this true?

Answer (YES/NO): NO